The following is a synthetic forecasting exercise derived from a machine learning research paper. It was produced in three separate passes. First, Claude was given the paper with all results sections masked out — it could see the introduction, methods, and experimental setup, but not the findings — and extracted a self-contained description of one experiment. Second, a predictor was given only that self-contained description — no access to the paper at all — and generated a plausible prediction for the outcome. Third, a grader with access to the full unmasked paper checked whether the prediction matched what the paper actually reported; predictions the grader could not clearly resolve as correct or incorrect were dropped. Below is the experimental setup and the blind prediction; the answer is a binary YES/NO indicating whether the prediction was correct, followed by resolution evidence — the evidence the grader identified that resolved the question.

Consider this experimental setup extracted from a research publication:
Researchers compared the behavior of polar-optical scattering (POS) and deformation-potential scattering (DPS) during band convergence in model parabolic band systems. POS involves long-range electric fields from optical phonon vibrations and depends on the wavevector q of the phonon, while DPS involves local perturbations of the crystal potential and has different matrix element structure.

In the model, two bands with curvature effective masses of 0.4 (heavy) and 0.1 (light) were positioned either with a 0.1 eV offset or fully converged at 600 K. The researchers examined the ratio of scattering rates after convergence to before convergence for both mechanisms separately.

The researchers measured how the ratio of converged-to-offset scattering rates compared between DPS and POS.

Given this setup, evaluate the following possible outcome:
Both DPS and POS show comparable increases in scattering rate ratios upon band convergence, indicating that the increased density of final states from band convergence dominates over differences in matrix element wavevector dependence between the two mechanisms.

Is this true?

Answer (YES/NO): NO